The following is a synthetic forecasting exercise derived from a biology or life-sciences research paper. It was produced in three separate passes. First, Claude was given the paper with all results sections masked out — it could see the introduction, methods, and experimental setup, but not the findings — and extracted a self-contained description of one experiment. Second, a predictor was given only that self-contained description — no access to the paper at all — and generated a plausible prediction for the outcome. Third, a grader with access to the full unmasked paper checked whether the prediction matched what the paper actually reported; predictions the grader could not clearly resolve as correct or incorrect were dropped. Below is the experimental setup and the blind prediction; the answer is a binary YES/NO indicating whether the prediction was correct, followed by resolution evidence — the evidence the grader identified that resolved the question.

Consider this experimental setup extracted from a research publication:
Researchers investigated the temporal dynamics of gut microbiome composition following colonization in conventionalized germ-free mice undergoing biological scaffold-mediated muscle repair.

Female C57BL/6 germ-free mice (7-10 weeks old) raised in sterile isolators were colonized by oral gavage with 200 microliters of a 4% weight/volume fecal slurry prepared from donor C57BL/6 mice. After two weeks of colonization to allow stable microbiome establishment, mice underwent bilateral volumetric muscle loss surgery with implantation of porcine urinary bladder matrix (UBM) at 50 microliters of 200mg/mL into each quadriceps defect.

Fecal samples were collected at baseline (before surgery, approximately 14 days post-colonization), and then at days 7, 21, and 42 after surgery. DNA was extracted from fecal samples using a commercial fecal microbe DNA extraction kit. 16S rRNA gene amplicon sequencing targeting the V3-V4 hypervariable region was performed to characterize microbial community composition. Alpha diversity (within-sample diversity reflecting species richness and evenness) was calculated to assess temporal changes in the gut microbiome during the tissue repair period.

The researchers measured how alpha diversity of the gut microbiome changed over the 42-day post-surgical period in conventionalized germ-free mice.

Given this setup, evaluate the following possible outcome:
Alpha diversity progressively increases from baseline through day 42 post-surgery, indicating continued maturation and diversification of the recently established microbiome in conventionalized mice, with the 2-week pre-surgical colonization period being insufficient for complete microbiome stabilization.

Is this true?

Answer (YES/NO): NO